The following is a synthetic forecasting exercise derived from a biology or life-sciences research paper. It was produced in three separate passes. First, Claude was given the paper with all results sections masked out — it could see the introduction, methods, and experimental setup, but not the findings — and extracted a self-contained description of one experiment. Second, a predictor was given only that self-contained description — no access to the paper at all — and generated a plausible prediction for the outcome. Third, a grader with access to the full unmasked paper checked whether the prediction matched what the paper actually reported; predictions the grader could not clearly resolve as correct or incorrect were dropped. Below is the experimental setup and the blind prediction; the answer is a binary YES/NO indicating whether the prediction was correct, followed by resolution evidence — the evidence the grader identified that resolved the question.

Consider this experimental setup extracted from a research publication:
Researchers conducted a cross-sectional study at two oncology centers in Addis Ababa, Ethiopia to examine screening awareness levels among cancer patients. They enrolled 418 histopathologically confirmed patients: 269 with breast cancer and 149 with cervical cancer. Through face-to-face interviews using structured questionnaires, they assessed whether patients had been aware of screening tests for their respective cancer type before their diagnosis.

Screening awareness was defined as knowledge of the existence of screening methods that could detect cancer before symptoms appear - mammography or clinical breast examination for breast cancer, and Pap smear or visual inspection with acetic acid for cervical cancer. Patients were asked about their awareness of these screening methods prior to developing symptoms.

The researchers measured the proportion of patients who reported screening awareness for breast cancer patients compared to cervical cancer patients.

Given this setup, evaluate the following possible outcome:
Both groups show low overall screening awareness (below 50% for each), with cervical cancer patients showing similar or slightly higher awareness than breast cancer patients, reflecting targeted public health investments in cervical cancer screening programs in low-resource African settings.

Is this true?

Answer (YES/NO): NO